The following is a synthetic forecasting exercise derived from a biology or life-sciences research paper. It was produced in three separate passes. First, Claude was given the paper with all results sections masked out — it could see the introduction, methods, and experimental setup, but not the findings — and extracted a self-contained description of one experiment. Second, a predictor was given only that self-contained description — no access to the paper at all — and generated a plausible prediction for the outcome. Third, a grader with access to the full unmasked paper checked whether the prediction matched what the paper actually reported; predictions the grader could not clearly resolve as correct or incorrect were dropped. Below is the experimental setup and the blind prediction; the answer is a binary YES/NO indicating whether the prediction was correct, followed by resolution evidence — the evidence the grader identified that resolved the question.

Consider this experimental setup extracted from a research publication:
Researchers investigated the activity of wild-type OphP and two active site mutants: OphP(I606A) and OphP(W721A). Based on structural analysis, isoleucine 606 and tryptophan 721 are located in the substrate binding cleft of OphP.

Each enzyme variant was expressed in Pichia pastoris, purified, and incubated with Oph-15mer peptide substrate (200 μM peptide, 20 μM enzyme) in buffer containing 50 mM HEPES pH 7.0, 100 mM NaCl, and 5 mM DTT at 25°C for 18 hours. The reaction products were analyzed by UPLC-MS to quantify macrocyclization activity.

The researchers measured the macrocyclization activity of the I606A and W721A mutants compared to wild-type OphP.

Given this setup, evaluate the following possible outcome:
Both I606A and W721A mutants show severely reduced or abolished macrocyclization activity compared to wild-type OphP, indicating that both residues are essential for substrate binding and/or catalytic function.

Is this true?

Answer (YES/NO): NO